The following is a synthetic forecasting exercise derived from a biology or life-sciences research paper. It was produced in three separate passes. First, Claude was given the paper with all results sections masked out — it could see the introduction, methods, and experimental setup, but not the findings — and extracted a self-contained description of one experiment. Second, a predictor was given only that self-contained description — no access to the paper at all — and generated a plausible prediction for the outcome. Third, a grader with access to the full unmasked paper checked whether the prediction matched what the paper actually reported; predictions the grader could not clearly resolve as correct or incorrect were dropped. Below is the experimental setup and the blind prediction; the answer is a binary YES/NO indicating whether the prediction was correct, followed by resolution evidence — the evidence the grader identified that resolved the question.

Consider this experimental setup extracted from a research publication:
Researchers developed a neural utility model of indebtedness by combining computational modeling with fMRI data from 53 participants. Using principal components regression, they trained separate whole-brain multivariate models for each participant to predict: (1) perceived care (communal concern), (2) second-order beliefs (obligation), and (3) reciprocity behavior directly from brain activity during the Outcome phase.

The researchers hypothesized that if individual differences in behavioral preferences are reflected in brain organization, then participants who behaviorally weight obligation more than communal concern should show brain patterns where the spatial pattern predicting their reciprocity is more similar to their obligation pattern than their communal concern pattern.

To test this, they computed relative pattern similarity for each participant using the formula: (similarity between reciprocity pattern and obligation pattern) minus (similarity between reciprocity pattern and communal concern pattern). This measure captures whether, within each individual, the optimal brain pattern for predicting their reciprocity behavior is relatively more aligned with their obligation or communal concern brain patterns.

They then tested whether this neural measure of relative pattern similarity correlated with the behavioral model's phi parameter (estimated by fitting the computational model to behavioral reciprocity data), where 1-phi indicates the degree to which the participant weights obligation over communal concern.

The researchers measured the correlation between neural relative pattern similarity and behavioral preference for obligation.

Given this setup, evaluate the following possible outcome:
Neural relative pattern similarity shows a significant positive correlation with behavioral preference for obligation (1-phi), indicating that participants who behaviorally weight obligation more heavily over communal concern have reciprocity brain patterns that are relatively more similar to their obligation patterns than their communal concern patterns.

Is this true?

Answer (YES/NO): YES